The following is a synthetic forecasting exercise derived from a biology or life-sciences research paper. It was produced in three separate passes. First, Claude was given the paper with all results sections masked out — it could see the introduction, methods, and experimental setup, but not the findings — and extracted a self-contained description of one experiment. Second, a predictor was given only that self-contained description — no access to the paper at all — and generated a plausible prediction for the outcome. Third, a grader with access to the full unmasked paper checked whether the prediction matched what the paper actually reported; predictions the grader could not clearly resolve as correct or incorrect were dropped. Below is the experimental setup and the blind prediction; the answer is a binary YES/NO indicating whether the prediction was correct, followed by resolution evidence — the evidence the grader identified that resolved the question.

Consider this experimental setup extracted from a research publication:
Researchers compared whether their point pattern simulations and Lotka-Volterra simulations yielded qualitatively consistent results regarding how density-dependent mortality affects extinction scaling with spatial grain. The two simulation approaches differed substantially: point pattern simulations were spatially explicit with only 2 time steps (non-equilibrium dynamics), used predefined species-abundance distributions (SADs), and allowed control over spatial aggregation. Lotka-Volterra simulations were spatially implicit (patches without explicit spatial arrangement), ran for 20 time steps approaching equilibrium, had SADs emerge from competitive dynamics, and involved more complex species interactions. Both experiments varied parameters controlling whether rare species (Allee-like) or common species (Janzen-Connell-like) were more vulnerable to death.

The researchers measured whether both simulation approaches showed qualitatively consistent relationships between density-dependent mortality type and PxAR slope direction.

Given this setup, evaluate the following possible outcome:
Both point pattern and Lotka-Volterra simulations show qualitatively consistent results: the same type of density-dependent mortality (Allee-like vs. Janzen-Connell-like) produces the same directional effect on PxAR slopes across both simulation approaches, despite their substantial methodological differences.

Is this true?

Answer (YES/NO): NO